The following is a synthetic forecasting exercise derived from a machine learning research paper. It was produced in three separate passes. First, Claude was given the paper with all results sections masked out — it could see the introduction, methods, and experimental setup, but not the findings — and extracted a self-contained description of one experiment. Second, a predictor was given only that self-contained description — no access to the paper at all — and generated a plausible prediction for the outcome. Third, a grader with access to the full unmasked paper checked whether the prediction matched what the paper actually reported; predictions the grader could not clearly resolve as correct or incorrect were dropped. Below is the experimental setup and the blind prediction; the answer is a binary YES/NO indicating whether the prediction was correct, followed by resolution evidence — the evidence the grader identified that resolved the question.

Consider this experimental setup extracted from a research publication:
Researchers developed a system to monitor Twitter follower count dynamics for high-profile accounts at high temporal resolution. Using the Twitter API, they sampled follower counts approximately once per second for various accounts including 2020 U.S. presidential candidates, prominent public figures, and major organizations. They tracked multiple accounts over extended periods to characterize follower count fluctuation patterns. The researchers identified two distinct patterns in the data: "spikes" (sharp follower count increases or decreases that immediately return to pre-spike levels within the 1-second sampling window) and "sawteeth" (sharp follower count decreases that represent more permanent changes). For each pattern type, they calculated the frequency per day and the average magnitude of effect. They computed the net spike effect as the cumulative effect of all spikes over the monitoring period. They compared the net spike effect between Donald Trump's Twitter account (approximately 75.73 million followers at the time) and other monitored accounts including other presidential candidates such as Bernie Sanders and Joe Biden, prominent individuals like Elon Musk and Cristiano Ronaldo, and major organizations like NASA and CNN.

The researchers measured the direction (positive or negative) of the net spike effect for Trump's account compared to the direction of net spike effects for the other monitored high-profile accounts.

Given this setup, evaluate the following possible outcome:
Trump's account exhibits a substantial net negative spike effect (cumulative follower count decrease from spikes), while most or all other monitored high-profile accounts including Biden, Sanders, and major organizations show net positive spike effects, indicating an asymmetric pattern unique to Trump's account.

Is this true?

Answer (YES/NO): NO